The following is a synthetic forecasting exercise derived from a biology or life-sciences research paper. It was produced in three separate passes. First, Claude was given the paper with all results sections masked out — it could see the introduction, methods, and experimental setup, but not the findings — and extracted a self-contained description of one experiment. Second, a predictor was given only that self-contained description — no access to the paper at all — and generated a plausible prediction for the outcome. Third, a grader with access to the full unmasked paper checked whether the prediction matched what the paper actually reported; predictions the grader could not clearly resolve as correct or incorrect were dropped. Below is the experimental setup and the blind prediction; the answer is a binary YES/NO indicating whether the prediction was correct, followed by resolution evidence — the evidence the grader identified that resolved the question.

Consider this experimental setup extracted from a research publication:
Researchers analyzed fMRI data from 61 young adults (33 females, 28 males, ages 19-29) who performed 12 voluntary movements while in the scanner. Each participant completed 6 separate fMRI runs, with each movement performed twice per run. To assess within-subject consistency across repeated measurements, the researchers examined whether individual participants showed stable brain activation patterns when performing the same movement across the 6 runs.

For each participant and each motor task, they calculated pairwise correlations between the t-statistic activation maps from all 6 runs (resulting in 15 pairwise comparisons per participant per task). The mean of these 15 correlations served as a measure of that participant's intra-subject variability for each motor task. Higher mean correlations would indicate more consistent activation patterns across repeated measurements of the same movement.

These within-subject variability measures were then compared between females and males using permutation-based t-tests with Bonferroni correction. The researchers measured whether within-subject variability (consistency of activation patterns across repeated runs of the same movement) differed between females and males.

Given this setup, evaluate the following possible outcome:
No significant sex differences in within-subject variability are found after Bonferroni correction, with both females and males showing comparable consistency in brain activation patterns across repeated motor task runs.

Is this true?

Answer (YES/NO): YES